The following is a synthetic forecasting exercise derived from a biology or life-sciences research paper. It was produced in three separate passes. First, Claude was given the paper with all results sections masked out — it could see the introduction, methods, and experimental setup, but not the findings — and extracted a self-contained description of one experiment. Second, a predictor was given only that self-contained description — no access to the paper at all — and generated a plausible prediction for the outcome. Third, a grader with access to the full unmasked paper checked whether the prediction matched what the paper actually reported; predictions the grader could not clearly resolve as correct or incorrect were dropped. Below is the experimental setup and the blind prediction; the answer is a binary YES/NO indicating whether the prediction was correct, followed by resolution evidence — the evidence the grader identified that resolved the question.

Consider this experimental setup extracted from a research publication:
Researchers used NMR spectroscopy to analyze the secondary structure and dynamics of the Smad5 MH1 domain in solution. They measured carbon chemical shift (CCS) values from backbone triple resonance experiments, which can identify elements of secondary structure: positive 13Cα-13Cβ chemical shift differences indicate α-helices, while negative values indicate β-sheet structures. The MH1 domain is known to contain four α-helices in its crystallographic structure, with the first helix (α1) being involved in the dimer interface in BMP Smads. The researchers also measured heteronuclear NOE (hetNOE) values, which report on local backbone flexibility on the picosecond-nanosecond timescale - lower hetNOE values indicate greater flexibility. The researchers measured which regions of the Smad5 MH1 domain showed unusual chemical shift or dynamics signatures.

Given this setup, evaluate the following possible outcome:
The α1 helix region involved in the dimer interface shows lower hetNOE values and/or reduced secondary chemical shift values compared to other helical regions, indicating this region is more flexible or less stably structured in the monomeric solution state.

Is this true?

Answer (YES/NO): YES